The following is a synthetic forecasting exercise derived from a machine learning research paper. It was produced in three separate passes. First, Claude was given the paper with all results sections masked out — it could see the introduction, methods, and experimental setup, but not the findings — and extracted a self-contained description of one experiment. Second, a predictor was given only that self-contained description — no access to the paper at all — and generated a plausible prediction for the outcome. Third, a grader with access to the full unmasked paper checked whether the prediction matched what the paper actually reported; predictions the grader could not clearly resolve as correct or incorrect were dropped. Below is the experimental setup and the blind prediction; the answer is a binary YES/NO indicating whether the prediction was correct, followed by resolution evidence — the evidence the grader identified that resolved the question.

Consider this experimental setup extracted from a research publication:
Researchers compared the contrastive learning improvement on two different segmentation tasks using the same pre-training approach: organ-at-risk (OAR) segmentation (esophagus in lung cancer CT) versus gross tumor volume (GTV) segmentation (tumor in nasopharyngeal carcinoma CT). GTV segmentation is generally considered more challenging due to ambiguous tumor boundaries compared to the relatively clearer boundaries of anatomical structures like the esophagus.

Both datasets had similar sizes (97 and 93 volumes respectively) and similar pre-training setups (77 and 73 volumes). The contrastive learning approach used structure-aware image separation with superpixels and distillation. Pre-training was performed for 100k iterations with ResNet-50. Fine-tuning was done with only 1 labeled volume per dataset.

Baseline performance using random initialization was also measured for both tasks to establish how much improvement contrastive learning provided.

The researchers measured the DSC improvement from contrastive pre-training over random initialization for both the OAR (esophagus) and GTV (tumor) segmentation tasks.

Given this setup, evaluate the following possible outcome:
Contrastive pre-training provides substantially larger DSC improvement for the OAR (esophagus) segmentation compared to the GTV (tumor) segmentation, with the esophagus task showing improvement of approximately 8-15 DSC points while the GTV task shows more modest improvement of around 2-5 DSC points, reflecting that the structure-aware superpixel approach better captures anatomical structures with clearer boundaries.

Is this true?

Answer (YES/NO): NO